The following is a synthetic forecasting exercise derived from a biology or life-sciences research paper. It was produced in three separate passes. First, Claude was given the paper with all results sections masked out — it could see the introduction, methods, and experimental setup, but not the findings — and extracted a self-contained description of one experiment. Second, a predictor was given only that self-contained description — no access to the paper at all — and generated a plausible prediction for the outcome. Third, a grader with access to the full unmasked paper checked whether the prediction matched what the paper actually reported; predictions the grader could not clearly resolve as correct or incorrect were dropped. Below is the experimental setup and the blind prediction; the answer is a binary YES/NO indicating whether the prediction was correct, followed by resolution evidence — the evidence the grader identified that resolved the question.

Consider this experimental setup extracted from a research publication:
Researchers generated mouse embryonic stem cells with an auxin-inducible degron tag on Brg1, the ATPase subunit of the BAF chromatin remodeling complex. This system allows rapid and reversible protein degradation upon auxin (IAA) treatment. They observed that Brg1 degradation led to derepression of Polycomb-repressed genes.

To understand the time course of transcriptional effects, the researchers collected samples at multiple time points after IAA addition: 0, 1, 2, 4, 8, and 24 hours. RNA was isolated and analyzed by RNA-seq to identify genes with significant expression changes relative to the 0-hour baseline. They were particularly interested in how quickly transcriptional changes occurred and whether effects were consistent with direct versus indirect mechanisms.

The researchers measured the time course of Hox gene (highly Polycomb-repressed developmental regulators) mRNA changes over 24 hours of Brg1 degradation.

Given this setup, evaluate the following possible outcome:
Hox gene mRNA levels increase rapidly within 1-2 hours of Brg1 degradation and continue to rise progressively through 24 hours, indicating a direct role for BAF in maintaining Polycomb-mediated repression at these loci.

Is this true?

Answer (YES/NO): YES